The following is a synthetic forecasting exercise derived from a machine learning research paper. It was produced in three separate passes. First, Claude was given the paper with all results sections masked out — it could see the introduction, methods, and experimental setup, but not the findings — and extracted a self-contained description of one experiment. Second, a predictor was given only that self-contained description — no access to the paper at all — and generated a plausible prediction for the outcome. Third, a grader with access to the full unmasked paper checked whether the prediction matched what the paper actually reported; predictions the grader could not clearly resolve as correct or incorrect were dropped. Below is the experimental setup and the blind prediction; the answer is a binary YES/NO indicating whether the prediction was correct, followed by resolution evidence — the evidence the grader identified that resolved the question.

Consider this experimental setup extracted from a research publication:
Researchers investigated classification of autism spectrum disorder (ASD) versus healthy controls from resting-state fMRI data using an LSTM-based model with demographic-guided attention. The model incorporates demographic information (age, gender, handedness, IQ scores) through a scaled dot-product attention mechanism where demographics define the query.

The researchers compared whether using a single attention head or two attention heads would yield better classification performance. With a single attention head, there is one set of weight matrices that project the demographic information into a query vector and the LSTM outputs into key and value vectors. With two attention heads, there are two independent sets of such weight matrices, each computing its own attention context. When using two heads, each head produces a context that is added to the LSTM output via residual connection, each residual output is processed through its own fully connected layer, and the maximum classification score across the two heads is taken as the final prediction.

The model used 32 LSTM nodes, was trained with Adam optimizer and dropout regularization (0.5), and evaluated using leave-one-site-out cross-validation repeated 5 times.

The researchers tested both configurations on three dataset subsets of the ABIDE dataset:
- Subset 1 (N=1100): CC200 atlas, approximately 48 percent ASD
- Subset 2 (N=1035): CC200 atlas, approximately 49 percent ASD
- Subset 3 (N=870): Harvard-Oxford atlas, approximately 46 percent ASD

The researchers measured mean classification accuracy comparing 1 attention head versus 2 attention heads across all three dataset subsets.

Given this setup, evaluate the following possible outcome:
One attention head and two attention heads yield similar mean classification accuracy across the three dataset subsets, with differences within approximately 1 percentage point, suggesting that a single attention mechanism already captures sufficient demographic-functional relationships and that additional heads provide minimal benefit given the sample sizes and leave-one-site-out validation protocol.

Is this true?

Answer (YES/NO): NO